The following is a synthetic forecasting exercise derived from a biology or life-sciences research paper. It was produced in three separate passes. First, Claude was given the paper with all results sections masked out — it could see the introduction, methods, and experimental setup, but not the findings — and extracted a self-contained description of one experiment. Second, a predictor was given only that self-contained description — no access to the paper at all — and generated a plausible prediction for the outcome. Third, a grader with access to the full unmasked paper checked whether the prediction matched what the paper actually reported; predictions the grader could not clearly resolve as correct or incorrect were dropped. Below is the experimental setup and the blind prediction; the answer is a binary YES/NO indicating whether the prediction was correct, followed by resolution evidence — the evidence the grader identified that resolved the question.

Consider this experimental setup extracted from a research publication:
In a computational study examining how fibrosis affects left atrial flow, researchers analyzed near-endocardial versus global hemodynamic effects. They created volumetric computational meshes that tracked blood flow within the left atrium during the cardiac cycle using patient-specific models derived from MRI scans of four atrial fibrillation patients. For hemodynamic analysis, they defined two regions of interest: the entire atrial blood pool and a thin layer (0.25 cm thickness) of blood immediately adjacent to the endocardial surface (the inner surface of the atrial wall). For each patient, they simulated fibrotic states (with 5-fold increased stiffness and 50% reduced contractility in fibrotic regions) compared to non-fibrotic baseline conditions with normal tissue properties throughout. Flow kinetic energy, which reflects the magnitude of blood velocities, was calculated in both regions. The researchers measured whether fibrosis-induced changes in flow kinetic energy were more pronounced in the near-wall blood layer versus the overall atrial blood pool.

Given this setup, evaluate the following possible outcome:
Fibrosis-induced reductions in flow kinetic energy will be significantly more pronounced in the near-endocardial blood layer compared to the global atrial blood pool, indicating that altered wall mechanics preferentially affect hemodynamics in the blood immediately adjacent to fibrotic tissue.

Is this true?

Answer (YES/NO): NO